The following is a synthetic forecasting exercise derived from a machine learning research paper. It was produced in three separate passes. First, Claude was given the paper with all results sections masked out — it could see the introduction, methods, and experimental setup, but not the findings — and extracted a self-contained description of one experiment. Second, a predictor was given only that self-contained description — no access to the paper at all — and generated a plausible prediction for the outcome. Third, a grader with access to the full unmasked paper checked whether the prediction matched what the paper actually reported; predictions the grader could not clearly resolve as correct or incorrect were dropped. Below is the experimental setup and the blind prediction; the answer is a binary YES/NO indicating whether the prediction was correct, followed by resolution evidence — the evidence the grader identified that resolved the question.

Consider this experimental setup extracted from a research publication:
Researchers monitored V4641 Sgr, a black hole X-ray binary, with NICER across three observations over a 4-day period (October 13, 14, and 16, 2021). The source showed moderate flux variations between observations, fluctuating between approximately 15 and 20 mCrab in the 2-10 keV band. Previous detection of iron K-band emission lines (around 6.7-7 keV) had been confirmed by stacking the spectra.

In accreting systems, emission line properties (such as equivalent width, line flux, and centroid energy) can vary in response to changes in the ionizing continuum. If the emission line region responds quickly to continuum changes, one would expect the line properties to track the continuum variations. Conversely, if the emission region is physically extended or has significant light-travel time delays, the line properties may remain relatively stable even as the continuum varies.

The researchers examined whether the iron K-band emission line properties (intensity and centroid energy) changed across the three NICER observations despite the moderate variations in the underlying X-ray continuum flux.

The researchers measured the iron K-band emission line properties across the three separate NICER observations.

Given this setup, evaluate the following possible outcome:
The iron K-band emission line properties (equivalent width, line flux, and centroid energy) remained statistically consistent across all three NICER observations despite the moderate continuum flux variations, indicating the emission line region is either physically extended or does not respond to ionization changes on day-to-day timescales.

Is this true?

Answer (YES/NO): YES